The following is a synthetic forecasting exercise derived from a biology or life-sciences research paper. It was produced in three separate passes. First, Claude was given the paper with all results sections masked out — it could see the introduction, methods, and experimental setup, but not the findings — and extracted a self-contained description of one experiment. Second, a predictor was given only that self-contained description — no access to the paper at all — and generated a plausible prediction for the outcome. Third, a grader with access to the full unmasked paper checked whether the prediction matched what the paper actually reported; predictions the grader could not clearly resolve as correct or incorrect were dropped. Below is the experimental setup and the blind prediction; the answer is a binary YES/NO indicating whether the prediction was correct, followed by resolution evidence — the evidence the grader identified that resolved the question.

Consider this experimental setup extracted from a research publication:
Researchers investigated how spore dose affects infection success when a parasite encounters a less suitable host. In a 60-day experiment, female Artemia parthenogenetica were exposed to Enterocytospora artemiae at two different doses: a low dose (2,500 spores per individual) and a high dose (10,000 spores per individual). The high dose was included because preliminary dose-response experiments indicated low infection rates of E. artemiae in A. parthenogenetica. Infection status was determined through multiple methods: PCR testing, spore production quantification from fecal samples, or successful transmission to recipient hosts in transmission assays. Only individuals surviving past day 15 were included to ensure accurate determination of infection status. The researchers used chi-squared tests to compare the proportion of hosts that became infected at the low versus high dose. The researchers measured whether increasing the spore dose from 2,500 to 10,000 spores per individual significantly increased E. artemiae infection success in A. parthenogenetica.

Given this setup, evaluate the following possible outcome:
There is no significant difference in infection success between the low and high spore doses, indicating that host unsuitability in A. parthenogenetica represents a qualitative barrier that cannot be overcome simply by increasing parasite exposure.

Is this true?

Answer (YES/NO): NO